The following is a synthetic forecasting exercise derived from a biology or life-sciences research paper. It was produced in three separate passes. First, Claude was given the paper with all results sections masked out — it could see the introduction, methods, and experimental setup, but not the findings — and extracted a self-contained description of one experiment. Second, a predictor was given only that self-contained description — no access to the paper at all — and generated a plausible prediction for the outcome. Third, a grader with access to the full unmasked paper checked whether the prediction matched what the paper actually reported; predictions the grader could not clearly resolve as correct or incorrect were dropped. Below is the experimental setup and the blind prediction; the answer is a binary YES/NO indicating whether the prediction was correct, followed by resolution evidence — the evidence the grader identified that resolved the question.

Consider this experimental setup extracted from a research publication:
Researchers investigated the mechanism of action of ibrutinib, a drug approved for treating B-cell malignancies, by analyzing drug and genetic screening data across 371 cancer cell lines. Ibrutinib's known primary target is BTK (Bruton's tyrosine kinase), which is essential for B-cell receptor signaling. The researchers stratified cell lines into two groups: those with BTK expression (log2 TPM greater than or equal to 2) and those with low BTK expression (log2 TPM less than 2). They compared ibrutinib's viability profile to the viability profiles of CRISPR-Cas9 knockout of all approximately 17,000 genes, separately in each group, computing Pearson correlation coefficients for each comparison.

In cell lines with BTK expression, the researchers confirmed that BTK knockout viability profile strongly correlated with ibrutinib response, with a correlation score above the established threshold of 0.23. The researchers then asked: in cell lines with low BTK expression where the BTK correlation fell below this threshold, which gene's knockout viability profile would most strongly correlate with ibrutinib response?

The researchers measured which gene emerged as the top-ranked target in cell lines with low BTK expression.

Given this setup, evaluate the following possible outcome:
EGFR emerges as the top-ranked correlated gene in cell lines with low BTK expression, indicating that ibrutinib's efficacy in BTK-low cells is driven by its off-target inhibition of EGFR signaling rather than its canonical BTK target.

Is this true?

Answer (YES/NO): YES